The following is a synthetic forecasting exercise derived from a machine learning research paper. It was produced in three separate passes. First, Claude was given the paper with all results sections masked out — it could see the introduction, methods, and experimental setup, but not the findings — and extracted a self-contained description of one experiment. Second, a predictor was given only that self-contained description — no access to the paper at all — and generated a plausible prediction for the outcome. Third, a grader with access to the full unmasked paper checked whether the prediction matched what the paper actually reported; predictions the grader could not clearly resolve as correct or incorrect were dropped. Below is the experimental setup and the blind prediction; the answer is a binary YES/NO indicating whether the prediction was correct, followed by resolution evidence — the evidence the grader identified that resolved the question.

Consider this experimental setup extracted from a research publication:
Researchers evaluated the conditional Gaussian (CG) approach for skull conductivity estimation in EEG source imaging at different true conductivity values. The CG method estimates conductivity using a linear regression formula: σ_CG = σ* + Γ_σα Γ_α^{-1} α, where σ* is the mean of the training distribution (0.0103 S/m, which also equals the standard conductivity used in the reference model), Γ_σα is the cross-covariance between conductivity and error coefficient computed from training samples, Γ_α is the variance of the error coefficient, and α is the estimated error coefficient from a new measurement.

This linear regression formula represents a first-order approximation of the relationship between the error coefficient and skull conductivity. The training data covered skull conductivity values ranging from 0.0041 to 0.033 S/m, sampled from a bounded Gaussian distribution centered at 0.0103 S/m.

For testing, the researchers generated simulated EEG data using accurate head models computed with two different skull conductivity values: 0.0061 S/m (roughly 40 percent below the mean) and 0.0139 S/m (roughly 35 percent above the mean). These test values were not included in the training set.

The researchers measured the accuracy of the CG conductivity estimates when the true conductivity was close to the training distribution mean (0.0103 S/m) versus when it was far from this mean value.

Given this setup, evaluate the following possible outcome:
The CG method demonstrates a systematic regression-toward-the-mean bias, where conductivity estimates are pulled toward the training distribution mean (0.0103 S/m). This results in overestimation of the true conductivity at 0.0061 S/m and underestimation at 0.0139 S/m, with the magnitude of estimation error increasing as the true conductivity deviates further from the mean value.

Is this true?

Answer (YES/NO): YES